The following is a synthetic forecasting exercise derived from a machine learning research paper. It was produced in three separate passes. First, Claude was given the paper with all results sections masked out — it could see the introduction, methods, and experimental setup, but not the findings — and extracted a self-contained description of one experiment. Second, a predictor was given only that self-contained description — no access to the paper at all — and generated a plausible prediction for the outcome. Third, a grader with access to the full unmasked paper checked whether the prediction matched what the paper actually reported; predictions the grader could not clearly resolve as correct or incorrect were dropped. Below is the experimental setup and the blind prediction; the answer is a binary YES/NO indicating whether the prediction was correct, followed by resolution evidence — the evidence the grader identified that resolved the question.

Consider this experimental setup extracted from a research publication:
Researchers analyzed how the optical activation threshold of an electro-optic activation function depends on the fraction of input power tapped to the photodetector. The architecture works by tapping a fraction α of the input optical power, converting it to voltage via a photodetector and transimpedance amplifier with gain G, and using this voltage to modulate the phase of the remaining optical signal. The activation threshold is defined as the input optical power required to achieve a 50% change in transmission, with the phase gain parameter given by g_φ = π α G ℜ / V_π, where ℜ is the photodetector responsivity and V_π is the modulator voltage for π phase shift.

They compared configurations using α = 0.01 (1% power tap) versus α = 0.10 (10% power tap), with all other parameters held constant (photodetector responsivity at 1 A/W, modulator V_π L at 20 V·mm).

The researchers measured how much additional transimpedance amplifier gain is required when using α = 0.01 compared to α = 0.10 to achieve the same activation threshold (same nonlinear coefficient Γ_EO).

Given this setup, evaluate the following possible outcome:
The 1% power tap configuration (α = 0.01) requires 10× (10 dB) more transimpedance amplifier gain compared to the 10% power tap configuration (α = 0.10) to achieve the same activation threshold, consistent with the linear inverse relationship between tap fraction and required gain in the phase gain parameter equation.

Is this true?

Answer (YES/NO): YES